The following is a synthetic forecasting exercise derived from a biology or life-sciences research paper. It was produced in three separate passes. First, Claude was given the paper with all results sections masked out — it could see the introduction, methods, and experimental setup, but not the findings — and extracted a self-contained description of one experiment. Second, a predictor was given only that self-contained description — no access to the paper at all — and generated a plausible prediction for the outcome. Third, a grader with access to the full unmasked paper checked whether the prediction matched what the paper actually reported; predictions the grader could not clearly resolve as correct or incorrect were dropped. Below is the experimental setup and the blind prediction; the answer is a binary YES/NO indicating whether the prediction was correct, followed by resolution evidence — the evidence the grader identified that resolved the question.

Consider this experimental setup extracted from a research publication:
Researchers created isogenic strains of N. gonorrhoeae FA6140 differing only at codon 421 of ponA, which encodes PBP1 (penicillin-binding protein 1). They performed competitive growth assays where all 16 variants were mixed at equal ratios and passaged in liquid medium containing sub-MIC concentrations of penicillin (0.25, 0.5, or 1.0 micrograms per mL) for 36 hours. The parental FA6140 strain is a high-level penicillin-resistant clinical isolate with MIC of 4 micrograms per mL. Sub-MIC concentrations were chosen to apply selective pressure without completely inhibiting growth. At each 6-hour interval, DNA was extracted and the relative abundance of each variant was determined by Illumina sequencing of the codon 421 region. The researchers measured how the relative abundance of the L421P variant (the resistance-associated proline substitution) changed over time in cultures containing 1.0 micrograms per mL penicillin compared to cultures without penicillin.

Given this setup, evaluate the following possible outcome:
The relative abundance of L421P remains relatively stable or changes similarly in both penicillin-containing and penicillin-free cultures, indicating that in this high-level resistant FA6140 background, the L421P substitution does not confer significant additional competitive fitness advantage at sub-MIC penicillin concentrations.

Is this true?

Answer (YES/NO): NO